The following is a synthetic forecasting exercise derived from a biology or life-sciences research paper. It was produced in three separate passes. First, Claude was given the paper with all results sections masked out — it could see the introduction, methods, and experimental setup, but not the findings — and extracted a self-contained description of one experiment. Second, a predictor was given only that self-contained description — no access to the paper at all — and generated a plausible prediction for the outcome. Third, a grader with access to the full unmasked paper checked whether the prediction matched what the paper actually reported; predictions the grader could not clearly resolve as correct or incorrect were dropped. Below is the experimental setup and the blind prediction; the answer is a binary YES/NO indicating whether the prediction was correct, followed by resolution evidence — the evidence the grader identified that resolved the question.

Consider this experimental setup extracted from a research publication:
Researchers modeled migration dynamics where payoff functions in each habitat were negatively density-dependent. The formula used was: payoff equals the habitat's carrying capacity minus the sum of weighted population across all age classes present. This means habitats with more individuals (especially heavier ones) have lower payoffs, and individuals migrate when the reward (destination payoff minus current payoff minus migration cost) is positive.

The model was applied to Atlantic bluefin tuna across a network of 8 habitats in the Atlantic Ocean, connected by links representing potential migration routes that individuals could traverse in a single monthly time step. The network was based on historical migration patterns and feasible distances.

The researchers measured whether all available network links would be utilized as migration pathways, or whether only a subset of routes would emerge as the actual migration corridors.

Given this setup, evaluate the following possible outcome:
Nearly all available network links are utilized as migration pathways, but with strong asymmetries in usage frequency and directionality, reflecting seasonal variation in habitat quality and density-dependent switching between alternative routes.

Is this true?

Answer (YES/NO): NO